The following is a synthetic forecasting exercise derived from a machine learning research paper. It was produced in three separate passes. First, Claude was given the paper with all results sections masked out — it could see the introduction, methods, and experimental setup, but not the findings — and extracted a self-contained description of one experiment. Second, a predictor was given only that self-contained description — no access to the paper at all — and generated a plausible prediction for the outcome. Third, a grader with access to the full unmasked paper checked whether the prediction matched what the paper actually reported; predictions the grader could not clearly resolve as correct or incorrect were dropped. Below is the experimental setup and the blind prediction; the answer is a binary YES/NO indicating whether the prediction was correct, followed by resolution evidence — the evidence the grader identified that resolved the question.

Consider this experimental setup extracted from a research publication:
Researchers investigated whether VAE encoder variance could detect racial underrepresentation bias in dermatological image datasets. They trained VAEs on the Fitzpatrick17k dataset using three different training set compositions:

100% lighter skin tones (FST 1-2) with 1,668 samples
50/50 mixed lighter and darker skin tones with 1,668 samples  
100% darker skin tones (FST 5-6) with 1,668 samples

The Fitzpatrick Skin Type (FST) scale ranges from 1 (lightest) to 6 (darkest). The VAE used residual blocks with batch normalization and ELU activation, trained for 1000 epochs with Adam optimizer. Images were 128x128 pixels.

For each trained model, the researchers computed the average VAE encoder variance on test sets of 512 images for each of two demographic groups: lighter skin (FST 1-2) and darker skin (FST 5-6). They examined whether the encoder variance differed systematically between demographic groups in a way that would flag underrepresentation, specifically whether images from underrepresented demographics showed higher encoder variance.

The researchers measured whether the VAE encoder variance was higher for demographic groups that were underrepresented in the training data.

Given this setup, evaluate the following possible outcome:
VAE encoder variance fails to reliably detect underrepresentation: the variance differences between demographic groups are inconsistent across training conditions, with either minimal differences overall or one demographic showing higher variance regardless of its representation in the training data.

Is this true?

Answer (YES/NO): YES